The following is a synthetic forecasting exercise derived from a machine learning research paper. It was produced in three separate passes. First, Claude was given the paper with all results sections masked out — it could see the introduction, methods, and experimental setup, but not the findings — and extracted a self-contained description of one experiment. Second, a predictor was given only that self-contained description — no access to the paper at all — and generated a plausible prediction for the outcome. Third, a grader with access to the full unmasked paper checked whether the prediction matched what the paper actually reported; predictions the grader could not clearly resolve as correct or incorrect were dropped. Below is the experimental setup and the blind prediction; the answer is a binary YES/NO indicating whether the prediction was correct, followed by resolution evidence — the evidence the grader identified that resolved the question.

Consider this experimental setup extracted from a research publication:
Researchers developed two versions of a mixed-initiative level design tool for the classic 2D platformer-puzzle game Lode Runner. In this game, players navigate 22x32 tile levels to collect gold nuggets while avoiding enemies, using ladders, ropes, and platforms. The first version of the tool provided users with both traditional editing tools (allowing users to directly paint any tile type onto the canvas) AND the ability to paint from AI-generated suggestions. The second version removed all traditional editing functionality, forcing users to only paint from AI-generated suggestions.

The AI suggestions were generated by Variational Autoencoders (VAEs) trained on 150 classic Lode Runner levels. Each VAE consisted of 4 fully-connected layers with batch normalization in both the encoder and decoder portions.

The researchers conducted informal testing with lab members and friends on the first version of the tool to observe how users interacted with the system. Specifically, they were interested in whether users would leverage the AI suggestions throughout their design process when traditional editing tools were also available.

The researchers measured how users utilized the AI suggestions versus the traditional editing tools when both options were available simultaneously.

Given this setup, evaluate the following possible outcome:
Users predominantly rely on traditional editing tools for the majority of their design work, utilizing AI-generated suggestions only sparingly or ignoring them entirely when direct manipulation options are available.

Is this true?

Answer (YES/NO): YES